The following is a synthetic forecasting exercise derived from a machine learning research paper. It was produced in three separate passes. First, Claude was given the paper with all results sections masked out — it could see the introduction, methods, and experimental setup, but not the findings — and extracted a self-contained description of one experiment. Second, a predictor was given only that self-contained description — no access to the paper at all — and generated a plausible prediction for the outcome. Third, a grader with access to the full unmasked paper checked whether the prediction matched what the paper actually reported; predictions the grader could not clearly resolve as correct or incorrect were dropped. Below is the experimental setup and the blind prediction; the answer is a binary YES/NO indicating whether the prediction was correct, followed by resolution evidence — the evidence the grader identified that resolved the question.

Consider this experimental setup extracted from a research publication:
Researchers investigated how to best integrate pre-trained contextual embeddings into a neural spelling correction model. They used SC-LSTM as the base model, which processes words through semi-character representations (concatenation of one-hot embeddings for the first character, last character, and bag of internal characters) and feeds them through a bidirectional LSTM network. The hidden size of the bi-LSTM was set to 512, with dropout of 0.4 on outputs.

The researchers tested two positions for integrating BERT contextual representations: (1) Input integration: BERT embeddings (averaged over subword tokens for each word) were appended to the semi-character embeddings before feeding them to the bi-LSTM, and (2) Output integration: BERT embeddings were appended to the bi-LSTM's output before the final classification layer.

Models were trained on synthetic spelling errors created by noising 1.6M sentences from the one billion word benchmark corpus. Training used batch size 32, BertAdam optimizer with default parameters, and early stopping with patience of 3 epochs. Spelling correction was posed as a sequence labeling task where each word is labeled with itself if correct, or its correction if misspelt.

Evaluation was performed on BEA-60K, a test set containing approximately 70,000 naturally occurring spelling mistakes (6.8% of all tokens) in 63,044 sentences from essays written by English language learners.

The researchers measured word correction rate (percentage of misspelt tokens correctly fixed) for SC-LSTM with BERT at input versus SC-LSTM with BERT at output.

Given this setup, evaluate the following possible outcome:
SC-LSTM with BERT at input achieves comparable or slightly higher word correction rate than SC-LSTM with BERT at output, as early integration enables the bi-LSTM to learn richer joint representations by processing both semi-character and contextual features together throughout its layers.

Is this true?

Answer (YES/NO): YES